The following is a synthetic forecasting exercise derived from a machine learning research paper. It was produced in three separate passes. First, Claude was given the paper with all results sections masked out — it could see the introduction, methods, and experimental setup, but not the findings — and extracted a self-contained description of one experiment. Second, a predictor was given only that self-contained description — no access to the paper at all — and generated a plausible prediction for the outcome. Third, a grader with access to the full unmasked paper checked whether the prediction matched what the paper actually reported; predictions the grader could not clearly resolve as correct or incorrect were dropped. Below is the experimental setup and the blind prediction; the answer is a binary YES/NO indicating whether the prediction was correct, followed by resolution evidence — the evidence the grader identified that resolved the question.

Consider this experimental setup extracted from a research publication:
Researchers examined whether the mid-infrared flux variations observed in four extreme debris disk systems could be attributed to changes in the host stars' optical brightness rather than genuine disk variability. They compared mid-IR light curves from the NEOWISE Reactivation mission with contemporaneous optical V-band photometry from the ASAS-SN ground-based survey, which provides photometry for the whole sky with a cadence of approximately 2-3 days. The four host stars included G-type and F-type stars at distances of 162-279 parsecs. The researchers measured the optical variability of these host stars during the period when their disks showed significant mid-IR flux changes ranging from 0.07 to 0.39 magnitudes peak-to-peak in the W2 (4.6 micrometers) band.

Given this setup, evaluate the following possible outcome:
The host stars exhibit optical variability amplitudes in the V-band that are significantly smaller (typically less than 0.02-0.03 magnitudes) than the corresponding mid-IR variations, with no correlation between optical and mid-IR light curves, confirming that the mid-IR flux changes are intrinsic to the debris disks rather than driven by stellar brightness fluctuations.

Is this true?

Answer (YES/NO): YES